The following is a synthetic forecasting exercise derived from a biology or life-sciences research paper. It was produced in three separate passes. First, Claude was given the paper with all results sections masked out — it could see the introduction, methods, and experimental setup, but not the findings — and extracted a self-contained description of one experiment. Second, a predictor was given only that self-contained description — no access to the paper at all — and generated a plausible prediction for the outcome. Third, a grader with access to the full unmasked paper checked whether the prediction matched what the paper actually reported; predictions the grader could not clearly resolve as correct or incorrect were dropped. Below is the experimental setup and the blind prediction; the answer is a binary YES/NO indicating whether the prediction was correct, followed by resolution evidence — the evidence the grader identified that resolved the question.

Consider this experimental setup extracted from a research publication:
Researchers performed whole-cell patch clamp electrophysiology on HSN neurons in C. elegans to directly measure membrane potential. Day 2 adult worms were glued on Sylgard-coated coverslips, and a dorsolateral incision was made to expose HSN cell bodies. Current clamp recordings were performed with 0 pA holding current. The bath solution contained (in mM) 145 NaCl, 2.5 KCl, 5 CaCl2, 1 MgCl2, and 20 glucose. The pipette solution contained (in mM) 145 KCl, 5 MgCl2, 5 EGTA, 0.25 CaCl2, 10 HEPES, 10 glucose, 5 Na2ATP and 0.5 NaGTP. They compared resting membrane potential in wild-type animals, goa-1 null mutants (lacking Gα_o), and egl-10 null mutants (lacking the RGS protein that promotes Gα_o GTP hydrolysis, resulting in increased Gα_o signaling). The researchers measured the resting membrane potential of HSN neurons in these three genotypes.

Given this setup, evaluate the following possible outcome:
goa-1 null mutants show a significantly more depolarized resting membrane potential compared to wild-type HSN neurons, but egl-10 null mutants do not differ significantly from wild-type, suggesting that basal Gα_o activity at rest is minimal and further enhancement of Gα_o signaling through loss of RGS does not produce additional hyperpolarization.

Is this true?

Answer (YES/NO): NO